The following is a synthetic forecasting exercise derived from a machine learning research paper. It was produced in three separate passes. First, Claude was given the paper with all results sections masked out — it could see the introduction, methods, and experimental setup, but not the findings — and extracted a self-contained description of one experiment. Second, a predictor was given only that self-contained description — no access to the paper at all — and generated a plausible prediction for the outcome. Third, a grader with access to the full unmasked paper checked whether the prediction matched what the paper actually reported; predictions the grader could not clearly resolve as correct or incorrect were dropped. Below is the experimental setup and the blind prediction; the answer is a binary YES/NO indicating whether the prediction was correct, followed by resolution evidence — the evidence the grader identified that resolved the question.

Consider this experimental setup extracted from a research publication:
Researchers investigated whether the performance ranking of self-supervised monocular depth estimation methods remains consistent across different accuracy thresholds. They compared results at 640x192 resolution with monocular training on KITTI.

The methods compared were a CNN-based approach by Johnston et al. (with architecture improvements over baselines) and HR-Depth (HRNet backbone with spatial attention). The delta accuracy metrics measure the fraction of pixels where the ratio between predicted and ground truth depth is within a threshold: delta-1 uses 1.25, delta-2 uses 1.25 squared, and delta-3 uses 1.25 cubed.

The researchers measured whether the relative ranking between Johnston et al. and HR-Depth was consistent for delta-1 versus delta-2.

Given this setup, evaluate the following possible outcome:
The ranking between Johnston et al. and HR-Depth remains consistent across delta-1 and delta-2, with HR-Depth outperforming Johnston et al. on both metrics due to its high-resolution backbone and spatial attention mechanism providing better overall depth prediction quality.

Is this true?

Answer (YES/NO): NO